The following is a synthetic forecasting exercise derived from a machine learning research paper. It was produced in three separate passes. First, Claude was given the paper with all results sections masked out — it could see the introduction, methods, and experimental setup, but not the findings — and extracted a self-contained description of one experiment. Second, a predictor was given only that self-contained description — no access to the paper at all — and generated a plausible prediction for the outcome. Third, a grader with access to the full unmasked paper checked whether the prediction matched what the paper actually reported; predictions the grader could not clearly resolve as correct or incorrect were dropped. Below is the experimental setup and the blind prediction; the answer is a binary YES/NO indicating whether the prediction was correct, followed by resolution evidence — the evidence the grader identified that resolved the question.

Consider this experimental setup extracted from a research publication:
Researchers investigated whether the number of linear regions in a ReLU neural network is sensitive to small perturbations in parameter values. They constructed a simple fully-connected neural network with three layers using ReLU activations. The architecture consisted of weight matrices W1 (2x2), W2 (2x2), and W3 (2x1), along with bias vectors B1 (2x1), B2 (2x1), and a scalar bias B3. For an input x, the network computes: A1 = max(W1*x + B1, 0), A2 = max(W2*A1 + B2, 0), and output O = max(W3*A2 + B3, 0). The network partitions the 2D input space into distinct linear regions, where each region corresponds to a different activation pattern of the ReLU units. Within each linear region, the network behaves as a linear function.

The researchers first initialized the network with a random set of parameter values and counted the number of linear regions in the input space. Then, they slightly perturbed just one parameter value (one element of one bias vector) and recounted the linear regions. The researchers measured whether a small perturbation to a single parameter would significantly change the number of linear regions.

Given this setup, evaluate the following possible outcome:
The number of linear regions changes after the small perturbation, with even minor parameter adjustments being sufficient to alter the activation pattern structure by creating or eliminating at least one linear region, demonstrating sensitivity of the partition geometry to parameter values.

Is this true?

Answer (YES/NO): YES